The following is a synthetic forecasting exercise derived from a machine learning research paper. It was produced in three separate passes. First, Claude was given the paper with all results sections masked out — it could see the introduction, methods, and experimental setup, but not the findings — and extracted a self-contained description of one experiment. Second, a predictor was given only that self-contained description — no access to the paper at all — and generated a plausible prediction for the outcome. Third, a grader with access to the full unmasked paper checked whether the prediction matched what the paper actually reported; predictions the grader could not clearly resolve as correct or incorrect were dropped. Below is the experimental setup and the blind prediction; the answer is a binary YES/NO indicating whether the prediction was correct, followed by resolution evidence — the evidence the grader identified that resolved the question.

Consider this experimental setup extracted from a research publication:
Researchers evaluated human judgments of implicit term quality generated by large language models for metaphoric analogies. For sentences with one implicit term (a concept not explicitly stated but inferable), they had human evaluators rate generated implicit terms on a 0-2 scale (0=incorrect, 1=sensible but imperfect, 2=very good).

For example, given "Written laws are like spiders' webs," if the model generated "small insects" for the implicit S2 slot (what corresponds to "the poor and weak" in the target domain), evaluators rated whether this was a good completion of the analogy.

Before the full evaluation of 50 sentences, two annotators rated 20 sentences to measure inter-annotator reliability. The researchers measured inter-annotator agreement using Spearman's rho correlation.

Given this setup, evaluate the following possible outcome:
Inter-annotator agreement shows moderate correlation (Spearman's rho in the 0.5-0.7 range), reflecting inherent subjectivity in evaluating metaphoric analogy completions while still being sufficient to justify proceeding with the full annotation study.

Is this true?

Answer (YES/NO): NO